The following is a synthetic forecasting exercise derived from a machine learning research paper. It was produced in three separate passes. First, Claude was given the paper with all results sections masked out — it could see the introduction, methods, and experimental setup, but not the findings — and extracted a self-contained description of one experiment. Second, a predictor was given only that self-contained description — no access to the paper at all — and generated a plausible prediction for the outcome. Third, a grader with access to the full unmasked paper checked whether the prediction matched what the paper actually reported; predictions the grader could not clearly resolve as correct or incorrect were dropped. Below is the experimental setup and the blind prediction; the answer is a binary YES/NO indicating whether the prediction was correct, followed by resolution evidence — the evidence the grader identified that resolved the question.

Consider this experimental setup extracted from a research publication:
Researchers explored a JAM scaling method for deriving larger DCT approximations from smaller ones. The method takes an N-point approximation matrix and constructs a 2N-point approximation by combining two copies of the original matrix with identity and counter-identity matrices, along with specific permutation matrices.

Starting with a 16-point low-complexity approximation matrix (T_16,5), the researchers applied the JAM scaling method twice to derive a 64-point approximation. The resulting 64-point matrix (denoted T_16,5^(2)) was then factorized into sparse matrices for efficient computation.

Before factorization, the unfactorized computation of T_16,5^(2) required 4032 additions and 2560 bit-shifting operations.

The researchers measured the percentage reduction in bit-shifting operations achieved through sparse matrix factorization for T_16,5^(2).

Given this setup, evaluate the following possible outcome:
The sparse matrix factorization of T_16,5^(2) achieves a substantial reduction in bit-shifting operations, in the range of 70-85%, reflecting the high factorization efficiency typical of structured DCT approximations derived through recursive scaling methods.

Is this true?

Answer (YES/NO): NO